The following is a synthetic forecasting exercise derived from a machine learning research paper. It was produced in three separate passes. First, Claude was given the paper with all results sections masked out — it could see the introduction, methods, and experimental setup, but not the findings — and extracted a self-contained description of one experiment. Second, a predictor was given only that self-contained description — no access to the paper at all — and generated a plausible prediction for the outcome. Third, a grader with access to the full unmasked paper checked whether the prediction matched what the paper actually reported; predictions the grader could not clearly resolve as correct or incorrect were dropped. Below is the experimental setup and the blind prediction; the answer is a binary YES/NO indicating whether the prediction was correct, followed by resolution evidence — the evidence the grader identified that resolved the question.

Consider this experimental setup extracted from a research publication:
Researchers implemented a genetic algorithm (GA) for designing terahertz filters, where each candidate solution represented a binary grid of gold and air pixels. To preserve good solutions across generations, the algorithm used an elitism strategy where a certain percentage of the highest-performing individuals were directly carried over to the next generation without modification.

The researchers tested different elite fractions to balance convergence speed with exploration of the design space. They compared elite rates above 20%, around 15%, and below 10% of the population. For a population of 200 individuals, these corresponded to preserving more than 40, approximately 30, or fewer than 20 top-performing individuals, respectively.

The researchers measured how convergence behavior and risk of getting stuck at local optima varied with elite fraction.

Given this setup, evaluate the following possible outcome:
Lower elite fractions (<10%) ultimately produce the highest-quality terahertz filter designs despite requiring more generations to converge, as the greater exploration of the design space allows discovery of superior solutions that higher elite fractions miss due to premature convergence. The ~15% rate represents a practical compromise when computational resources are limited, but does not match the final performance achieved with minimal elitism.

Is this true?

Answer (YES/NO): NO